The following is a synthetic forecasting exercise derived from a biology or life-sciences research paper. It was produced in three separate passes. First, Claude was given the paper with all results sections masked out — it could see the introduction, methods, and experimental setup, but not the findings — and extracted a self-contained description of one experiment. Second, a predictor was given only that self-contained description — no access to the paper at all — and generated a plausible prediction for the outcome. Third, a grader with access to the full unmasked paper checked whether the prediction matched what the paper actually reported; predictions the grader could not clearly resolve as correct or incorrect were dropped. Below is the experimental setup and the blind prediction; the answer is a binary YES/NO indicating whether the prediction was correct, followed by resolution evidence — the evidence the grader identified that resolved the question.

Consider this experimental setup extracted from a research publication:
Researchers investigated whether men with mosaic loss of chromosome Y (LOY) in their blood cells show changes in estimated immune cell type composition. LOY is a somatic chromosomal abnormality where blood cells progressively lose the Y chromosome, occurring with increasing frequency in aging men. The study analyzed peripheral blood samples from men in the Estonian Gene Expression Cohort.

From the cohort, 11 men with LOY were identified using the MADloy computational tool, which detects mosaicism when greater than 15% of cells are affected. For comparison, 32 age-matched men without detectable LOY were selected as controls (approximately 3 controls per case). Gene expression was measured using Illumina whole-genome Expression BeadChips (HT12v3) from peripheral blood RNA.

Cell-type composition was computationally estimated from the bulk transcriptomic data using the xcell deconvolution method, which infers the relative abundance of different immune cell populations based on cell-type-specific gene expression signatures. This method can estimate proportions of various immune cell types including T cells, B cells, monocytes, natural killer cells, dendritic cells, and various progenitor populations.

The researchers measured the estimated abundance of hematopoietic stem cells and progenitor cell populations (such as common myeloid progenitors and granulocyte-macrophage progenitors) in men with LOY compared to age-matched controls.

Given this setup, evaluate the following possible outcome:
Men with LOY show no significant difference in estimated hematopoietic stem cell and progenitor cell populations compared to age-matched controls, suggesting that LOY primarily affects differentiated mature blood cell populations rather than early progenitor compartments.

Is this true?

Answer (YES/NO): NO